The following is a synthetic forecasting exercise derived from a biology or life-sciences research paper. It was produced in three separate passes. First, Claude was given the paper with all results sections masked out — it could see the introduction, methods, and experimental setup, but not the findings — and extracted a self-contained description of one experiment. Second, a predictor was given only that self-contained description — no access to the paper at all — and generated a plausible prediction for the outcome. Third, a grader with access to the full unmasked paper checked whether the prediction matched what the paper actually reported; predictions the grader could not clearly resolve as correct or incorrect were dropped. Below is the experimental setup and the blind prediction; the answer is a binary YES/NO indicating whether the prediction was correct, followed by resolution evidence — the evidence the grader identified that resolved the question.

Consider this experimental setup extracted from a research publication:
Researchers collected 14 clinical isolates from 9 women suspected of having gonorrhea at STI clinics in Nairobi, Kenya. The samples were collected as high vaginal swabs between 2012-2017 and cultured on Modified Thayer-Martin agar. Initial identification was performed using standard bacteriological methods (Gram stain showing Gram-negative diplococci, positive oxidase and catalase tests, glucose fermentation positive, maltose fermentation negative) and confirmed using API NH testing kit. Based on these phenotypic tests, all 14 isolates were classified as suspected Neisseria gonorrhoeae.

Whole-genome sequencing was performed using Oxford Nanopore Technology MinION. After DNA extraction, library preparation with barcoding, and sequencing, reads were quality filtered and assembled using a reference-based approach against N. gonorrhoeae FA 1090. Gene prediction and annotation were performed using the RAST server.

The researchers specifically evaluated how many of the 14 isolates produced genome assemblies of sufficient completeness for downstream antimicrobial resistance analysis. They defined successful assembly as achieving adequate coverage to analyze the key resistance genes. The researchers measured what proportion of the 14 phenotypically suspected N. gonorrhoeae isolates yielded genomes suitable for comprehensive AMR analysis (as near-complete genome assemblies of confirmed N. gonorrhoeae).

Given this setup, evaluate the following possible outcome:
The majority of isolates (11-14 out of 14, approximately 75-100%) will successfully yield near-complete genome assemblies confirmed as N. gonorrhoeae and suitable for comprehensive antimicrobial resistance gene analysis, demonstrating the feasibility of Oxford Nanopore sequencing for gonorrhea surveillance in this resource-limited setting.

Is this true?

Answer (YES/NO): NO